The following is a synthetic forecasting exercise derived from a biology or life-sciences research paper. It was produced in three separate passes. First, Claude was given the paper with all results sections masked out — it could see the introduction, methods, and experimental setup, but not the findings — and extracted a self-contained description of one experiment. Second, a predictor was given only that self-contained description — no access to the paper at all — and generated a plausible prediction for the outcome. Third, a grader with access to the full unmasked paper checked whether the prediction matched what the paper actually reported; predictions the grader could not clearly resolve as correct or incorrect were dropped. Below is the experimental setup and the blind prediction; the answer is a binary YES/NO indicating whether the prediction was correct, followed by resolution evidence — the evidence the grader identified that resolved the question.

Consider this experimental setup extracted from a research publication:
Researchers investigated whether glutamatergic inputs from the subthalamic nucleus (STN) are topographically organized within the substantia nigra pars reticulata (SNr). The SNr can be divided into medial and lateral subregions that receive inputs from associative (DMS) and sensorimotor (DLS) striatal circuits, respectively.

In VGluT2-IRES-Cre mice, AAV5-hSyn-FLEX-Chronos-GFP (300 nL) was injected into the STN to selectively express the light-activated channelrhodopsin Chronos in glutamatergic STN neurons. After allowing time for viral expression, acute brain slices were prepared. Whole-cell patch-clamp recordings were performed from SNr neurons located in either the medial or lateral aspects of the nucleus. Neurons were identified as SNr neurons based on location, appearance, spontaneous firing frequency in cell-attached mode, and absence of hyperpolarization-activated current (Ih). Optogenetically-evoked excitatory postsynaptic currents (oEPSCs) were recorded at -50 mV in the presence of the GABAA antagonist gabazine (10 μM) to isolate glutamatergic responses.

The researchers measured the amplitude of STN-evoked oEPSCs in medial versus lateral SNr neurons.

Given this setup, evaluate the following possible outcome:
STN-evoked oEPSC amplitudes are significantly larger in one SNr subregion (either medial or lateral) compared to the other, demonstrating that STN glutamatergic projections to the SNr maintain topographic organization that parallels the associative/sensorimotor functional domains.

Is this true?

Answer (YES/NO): YES